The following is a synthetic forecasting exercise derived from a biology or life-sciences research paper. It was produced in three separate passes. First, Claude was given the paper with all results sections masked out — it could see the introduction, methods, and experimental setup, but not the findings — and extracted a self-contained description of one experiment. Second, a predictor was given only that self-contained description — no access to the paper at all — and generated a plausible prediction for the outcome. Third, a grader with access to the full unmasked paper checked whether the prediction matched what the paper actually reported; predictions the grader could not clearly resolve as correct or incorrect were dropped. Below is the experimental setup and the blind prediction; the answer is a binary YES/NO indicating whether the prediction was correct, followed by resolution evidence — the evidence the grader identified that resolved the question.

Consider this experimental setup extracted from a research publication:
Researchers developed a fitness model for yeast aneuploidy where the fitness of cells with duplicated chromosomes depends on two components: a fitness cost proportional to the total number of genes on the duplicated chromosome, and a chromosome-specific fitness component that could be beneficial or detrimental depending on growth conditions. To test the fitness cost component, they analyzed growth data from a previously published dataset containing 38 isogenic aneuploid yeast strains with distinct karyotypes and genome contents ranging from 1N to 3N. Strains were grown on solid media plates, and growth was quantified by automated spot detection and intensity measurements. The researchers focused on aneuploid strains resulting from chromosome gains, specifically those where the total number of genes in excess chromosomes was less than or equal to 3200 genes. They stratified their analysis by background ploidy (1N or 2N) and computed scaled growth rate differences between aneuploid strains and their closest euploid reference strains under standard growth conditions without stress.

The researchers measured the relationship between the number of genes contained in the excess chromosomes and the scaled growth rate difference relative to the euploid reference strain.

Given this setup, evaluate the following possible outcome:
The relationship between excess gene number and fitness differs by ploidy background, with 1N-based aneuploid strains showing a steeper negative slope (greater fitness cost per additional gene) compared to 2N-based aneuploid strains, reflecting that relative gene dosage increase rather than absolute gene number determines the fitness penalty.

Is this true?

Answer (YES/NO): YES